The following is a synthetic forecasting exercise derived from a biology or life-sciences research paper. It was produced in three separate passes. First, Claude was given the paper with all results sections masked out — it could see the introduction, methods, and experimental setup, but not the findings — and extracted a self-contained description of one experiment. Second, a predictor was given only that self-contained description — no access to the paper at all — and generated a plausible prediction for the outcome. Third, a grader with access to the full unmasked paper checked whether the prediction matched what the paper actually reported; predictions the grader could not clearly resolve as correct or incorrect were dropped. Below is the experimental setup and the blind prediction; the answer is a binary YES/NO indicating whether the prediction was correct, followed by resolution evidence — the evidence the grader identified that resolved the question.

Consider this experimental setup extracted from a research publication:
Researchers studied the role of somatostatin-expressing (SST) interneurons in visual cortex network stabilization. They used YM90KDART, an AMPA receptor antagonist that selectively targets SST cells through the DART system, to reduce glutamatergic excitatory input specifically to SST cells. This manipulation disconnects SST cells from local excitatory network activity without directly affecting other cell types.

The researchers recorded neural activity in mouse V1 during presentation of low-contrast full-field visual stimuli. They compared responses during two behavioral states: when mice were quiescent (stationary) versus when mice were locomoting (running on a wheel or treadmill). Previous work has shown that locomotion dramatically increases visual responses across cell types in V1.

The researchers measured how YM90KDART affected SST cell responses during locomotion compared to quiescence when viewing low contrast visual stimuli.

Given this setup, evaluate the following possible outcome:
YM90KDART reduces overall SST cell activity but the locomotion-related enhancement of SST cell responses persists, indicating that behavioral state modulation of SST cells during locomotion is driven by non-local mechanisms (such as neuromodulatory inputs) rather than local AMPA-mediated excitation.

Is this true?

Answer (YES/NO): NO